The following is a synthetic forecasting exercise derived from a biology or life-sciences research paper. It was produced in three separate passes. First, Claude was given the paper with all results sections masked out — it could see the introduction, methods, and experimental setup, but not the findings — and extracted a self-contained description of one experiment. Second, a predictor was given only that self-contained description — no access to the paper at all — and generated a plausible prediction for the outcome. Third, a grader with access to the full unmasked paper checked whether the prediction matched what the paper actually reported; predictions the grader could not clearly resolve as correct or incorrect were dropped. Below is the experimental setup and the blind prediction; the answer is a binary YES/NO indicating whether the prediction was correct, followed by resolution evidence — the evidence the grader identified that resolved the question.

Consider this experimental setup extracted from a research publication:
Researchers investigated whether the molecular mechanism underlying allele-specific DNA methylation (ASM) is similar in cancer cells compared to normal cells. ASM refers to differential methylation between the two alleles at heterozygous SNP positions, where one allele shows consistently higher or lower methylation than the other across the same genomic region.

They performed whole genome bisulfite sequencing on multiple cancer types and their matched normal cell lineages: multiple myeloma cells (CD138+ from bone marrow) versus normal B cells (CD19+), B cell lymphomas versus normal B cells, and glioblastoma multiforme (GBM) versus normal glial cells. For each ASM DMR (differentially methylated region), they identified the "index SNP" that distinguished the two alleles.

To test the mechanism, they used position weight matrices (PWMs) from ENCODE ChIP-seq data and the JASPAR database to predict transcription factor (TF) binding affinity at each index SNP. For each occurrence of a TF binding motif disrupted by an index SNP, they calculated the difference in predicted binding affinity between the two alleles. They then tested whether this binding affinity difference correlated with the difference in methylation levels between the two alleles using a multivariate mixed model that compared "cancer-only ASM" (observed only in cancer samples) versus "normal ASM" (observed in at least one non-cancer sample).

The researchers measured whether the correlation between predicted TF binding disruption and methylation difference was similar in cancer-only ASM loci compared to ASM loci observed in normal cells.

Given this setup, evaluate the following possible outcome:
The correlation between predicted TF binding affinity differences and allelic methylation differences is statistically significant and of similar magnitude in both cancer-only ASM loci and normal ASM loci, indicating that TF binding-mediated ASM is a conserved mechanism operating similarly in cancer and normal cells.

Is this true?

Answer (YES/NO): YES